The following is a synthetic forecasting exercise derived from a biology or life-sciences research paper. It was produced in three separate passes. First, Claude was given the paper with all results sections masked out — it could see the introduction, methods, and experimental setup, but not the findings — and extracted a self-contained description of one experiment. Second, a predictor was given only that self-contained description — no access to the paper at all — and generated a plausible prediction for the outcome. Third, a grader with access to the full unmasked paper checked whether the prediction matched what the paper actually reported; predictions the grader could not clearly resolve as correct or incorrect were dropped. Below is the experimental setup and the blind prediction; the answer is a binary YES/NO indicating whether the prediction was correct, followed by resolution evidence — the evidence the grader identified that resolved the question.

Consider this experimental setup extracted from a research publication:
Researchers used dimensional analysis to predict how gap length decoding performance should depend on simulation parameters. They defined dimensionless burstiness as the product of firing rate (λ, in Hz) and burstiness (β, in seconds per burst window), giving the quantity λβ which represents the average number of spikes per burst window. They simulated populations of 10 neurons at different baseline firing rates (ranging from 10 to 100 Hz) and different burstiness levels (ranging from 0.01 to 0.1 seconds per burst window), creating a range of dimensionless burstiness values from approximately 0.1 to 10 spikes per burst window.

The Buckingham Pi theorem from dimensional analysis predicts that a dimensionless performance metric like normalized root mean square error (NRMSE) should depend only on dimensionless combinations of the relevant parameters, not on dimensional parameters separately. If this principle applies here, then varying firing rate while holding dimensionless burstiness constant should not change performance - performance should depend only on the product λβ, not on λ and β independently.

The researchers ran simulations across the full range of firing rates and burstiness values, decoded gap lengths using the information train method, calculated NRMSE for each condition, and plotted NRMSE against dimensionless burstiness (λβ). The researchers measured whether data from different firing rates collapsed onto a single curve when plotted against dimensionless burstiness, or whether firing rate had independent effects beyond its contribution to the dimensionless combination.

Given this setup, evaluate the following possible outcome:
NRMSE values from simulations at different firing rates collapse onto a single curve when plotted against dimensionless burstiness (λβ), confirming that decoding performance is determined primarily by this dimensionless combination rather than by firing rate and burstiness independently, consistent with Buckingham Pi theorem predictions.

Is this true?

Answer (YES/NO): YES